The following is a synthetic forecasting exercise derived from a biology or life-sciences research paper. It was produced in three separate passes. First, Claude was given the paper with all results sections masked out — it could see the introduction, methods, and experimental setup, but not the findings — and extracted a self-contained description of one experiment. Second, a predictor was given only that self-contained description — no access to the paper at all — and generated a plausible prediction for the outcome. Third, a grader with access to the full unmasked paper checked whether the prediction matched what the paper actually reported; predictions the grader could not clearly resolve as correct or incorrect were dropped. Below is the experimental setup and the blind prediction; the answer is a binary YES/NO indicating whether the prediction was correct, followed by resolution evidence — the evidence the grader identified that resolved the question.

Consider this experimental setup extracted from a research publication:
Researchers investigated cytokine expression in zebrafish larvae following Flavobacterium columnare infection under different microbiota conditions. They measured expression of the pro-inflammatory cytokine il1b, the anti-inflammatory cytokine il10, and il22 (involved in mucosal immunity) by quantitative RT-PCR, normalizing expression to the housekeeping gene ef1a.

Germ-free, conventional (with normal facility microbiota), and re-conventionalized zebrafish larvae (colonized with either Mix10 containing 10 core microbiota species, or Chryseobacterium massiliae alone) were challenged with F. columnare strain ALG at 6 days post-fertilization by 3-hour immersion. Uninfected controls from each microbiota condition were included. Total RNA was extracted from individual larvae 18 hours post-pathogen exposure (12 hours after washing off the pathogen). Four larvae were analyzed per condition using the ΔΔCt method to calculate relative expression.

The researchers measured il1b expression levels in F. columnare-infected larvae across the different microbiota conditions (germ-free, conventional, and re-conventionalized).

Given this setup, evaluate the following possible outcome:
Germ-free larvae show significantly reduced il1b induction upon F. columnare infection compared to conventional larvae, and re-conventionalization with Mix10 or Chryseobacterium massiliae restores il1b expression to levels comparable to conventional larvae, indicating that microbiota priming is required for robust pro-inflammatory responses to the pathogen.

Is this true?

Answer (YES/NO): NO